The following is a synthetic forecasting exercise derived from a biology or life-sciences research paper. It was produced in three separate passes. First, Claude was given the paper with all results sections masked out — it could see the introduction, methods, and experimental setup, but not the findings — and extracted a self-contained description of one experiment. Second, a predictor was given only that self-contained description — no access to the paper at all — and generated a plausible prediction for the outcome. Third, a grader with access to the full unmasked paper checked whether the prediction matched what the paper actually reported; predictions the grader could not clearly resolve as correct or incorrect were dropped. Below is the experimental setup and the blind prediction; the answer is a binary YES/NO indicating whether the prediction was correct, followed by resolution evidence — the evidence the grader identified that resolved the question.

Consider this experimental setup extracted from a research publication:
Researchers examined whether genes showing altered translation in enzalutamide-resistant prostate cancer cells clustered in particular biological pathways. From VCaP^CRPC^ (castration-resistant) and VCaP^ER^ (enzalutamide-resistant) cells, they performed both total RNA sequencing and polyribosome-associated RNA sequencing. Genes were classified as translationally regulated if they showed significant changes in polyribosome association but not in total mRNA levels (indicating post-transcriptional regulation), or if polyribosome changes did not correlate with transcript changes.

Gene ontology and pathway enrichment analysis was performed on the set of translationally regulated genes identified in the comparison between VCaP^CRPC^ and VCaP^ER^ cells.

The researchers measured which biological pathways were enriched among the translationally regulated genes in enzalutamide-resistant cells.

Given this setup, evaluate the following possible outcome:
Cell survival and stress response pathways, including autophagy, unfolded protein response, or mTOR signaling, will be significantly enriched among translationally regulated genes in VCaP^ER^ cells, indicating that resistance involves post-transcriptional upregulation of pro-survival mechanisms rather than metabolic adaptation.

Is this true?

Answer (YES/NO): NO